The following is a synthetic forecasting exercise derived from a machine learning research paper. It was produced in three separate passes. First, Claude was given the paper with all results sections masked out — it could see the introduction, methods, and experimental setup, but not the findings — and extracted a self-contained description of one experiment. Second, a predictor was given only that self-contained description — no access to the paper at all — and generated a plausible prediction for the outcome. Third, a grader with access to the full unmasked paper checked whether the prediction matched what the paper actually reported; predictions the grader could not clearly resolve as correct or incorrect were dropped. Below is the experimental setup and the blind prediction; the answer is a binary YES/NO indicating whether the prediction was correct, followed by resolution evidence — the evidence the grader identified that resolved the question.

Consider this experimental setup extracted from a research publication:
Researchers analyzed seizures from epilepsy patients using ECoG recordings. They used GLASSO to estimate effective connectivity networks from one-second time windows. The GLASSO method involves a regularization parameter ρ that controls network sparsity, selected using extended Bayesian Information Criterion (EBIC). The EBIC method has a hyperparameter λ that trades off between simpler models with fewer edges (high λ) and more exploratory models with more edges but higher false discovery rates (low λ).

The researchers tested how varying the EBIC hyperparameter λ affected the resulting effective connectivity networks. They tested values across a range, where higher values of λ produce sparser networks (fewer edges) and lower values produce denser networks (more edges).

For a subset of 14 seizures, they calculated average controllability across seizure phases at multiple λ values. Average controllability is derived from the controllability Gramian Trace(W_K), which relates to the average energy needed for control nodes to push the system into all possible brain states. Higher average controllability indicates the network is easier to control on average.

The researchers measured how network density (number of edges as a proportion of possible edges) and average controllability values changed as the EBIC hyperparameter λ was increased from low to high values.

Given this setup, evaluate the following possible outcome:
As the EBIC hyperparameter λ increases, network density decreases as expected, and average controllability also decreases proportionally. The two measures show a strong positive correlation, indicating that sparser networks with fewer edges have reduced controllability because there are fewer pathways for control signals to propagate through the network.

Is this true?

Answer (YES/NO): NO